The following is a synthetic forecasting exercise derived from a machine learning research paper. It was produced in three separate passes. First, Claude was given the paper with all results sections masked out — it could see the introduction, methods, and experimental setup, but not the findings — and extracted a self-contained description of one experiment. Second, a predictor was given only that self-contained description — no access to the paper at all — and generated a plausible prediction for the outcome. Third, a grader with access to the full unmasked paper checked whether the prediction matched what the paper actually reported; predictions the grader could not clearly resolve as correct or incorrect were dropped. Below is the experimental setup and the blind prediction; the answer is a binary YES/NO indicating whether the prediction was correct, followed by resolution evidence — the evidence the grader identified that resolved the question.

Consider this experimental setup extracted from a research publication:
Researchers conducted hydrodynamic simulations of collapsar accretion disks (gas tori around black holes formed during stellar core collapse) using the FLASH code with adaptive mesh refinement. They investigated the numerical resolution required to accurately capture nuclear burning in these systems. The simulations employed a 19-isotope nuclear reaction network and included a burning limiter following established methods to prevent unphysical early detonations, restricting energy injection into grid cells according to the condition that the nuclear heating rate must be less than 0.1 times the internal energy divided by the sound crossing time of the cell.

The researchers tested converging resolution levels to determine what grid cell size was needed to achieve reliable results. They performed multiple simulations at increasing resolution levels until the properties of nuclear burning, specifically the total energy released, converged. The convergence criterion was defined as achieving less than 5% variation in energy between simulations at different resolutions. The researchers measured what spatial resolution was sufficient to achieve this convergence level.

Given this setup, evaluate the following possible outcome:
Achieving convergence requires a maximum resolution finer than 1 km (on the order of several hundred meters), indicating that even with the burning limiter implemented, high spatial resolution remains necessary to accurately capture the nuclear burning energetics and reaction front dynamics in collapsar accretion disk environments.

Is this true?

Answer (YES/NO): NO